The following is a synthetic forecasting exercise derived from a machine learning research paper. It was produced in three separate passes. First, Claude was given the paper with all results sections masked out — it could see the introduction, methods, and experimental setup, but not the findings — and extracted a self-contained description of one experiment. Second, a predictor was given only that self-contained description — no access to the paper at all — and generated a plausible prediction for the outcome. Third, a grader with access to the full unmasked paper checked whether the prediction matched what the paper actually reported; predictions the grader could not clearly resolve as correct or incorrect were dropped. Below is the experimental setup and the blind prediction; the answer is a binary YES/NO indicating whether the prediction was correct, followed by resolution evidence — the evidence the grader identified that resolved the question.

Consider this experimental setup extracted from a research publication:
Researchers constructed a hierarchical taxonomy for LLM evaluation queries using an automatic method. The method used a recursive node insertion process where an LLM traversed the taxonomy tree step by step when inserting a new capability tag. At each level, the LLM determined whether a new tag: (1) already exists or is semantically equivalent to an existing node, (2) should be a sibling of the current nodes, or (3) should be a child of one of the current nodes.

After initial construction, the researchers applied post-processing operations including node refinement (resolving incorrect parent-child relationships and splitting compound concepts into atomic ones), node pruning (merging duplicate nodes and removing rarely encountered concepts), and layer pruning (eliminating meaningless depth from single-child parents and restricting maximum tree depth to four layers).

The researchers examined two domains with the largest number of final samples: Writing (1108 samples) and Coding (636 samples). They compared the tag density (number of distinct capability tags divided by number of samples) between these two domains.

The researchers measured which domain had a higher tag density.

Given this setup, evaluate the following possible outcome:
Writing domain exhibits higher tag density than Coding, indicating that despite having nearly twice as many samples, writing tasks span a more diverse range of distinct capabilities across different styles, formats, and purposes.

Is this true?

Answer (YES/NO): NO